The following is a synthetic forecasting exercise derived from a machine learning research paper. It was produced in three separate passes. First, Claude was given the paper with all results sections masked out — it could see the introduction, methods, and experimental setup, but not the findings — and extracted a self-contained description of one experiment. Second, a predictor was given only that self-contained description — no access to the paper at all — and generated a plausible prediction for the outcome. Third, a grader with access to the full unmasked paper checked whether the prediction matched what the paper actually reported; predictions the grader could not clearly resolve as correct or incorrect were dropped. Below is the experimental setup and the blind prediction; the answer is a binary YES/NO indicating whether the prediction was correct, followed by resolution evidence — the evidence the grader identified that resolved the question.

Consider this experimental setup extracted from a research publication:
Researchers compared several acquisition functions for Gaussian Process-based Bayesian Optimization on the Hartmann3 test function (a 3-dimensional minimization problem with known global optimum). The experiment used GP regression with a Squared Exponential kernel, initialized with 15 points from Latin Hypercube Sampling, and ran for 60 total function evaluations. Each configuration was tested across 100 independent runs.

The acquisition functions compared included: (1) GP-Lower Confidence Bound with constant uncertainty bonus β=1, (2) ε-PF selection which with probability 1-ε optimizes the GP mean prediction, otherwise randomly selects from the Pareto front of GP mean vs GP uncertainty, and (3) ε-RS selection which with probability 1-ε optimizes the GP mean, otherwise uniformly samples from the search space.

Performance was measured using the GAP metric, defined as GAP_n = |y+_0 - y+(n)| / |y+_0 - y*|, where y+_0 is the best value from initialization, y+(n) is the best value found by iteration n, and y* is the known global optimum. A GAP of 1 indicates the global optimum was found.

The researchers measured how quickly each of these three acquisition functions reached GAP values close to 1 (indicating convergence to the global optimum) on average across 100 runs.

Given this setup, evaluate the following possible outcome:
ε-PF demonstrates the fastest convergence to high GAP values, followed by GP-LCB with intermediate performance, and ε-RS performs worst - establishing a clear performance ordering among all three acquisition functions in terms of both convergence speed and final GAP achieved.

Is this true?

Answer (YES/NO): NO